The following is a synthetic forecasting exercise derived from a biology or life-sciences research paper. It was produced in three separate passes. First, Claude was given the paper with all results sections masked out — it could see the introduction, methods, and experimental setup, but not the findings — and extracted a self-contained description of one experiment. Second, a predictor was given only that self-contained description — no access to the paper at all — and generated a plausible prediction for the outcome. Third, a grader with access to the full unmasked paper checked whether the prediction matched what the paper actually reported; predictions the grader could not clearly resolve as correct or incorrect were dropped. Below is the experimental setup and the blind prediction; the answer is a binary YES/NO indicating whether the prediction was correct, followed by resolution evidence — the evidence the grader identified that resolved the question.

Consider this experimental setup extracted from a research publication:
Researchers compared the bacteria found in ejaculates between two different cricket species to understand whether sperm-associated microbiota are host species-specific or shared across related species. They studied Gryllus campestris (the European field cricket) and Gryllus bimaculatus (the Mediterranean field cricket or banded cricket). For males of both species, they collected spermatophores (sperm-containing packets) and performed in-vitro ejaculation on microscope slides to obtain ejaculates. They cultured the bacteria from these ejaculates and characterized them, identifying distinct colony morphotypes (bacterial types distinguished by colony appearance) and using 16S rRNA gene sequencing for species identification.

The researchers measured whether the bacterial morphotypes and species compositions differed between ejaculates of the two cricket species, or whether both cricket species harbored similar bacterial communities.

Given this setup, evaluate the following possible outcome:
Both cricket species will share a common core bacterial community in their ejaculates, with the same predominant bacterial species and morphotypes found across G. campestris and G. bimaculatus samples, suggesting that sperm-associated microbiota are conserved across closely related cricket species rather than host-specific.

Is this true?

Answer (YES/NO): NO